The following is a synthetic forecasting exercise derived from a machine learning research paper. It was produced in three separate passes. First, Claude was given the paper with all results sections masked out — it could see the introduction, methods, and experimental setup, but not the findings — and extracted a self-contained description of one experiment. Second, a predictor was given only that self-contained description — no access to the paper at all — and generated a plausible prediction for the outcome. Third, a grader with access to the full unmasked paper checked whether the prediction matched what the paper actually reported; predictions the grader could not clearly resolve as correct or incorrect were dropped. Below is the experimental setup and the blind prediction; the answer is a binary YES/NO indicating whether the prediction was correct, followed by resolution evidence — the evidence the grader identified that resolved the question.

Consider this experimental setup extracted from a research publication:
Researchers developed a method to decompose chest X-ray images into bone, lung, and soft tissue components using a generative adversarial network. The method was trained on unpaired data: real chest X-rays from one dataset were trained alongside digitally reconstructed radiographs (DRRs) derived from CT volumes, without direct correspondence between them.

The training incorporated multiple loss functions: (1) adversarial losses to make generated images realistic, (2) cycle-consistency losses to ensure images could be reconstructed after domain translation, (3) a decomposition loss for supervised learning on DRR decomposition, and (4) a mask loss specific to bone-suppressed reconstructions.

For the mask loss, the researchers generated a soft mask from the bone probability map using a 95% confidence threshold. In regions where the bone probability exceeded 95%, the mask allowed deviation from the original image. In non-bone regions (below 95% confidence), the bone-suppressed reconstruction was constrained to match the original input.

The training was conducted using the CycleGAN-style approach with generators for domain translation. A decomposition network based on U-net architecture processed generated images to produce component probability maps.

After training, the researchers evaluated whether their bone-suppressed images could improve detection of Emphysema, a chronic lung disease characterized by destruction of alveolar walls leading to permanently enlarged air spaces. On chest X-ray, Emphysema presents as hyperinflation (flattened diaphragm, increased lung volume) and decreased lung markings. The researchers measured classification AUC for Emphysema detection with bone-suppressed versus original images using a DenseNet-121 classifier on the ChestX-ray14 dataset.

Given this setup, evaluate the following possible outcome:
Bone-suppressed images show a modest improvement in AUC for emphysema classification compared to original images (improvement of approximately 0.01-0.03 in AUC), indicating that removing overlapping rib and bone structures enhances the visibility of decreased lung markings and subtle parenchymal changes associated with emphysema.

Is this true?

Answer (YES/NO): NO